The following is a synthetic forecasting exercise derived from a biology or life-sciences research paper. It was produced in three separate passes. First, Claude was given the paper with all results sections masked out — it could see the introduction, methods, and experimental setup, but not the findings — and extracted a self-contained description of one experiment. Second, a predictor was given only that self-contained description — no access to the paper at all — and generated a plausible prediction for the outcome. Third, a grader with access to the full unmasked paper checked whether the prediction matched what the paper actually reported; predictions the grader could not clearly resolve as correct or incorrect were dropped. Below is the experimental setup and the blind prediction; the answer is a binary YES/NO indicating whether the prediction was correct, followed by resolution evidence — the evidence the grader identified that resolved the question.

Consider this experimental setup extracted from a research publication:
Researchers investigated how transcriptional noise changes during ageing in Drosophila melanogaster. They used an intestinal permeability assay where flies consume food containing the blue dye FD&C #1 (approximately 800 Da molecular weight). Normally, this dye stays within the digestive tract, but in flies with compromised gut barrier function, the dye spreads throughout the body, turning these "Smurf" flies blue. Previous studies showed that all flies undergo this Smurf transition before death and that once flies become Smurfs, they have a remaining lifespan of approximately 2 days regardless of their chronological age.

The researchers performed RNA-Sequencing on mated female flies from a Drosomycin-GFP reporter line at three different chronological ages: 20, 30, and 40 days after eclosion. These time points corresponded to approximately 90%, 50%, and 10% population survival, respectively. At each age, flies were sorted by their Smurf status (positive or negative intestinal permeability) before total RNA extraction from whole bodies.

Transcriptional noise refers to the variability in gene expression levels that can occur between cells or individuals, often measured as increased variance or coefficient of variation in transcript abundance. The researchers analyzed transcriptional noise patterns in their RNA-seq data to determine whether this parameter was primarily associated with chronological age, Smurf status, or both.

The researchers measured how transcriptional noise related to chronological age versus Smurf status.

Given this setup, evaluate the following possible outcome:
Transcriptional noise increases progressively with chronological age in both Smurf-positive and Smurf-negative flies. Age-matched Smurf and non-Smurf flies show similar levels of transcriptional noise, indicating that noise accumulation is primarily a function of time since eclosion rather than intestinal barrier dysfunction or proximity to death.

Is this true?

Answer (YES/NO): YES